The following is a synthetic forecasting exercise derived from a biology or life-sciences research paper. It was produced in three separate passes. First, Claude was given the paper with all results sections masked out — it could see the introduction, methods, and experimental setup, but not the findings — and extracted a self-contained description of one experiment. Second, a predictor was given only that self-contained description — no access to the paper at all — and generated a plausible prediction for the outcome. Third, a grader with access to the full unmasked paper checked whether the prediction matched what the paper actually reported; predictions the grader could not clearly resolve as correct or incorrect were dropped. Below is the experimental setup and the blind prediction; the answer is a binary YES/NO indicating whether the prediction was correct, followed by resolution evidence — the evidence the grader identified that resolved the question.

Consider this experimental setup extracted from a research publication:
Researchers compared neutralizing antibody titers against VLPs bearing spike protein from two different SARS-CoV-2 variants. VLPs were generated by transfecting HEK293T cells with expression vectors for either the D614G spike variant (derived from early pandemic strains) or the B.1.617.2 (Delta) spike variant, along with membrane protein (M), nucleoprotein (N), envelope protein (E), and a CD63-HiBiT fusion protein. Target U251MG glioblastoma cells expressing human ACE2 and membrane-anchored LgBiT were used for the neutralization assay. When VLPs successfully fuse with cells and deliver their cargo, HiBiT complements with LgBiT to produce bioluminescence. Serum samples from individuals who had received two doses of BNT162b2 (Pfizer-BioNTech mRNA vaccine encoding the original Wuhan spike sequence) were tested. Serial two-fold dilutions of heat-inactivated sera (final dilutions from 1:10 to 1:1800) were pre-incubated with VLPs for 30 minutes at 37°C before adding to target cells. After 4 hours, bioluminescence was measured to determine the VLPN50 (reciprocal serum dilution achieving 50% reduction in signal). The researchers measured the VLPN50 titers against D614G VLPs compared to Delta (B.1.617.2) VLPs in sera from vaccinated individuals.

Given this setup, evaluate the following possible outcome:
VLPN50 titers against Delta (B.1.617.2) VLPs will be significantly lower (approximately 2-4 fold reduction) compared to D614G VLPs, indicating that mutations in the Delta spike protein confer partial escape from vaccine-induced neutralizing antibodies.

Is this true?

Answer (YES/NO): NO